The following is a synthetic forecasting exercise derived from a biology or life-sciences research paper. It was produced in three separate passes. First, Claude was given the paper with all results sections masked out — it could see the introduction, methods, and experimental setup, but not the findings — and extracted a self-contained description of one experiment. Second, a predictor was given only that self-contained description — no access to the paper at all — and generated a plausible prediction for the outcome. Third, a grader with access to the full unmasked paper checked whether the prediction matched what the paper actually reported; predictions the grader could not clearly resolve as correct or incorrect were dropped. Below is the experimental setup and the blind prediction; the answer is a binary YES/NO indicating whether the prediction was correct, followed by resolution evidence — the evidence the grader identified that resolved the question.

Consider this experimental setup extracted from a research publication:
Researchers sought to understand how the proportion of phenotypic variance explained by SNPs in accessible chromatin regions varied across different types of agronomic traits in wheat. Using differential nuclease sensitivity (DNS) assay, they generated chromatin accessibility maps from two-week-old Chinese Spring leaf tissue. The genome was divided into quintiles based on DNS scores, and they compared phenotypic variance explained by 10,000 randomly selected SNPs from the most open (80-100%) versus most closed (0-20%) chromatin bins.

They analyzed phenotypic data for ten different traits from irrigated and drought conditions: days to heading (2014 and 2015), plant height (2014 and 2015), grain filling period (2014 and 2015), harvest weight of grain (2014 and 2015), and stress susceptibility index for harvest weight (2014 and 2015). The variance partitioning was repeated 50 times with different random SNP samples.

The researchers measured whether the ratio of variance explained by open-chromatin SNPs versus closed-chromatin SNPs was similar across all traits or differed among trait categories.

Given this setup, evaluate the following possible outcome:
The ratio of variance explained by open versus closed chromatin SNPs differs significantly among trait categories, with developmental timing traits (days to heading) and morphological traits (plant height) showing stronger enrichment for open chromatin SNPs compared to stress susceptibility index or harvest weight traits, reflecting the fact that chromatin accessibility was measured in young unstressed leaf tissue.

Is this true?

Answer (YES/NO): NO